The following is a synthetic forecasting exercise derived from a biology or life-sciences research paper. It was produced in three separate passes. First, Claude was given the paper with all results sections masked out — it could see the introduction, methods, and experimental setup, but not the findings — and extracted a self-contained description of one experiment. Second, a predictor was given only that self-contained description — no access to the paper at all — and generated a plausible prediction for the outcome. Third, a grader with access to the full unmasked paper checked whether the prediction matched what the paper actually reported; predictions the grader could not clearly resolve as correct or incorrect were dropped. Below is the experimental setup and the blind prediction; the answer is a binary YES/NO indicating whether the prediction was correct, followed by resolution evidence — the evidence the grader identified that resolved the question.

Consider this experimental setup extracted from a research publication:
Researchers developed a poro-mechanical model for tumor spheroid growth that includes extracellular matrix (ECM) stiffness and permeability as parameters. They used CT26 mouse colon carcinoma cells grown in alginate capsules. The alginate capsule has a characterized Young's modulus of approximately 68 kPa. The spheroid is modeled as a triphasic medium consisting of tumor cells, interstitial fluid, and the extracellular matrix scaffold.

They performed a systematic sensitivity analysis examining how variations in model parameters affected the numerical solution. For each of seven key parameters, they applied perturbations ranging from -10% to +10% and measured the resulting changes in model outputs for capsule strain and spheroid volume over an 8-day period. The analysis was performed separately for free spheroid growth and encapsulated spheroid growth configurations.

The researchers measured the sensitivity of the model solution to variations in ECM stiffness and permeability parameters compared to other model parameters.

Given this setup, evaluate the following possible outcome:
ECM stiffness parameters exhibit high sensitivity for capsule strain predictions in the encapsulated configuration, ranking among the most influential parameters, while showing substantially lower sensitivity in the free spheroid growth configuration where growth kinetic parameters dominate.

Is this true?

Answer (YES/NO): NO